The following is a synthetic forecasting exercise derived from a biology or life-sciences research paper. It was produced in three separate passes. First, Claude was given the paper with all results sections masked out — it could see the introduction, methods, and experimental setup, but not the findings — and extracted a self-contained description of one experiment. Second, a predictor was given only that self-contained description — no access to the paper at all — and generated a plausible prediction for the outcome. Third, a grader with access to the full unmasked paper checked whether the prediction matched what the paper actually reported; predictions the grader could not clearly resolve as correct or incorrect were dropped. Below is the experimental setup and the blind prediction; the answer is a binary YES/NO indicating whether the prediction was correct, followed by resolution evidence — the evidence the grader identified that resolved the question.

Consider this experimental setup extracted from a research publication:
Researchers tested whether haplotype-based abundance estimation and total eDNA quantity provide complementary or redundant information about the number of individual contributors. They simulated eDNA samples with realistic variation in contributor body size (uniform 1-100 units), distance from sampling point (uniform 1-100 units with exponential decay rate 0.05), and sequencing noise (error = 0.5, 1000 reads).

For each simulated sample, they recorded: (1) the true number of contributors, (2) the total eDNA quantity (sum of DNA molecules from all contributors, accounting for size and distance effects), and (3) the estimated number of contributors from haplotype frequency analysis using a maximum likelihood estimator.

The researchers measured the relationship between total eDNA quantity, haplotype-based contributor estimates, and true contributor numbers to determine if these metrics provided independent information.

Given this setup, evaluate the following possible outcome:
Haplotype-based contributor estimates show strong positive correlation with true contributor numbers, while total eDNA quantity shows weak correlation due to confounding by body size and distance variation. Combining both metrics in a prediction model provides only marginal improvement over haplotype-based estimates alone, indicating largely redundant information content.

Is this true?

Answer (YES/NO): NO